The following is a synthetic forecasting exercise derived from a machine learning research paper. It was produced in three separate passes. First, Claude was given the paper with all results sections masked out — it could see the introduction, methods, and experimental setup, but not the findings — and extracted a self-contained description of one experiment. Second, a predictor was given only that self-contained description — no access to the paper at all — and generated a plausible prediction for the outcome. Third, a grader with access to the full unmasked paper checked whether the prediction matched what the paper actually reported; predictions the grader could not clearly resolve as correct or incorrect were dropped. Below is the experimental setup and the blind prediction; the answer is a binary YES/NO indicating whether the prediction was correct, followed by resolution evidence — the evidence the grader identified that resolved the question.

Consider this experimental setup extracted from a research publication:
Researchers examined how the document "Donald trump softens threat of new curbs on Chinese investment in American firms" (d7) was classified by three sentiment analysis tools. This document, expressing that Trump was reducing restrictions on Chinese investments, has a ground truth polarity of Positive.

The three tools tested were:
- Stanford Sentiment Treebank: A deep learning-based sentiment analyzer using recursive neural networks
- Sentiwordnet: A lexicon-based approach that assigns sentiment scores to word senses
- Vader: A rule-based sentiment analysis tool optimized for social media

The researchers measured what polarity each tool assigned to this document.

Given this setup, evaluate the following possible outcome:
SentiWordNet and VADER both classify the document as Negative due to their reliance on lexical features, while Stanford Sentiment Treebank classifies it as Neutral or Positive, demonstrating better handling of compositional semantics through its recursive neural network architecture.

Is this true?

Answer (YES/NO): NO